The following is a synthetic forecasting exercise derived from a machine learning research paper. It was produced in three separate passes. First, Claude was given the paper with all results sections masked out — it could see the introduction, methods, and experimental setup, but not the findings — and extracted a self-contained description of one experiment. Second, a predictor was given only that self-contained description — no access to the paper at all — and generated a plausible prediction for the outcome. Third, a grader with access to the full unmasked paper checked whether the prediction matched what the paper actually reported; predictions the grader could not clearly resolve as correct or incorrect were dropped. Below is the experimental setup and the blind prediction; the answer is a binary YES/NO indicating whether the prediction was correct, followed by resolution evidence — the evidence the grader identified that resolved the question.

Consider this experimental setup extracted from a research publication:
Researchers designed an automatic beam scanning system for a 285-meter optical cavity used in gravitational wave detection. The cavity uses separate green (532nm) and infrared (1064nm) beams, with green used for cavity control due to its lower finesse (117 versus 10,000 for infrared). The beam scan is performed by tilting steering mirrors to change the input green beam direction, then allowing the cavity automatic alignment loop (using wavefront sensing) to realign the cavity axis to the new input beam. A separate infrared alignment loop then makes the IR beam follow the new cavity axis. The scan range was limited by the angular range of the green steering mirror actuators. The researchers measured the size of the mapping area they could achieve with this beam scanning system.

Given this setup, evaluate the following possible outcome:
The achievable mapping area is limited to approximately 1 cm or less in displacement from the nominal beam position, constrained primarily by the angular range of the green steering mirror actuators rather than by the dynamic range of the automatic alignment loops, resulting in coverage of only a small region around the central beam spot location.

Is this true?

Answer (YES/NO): YES